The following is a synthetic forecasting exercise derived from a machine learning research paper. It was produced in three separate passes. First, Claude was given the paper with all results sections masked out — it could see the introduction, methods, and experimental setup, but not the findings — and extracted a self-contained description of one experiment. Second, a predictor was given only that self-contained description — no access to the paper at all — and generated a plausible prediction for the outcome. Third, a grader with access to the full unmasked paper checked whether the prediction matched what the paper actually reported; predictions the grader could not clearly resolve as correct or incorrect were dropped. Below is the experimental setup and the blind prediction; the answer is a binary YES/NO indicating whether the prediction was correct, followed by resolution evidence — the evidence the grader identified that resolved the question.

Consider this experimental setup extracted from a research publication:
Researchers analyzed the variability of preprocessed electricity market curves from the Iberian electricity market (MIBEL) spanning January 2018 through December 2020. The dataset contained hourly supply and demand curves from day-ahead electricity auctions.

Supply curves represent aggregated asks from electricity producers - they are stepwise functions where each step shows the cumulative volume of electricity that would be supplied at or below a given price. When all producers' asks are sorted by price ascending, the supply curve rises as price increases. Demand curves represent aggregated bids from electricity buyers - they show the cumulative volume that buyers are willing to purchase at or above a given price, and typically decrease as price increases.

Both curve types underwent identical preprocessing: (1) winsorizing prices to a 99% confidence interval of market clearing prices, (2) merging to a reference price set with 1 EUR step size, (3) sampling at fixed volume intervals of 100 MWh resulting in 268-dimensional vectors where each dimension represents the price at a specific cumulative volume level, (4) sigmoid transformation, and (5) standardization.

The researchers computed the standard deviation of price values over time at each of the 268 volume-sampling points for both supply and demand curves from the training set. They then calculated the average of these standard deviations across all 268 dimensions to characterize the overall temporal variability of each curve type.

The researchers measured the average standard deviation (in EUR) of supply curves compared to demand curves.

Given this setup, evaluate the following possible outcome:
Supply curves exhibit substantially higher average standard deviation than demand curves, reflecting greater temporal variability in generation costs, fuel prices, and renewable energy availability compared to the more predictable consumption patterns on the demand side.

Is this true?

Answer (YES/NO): NO